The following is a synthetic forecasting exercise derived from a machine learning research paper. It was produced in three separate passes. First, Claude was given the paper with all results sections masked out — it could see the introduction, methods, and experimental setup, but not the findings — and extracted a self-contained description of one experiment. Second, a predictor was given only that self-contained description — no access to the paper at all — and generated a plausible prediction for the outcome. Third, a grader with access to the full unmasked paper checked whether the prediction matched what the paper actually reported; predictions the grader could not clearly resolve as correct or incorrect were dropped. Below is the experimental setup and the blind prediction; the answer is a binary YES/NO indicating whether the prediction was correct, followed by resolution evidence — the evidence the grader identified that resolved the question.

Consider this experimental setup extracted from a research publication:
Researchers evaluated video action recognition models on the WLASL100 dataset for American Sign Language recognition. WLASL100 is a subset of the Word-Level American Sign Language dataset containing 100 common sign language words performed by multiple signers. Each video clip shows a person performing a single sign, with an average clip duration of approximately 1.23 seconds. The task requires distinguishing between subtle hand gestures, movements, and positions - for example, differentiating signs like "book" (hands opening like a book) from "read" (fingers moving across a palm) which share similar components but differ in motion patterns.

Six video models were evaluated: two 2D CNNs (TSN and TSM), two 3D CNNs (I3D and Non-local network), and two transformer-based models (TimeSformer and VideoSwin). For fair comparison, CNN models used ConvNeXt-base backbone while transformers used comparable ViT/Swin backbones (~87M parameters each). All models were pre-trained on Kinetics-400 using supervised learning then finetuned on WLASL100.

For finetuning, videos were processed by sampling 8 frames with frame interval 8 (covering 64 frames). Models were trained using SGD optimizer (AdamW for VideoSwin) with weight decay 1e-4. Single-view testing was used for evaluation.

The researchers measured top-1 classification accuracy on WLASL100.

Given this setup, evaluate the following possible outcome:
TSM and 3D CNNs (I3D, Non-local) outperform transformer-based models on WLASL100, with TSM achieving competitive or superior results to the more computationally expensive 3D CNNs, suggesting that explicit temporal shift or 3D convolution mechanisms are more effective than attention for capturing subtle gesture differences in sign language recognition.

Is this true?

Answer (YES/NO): NO